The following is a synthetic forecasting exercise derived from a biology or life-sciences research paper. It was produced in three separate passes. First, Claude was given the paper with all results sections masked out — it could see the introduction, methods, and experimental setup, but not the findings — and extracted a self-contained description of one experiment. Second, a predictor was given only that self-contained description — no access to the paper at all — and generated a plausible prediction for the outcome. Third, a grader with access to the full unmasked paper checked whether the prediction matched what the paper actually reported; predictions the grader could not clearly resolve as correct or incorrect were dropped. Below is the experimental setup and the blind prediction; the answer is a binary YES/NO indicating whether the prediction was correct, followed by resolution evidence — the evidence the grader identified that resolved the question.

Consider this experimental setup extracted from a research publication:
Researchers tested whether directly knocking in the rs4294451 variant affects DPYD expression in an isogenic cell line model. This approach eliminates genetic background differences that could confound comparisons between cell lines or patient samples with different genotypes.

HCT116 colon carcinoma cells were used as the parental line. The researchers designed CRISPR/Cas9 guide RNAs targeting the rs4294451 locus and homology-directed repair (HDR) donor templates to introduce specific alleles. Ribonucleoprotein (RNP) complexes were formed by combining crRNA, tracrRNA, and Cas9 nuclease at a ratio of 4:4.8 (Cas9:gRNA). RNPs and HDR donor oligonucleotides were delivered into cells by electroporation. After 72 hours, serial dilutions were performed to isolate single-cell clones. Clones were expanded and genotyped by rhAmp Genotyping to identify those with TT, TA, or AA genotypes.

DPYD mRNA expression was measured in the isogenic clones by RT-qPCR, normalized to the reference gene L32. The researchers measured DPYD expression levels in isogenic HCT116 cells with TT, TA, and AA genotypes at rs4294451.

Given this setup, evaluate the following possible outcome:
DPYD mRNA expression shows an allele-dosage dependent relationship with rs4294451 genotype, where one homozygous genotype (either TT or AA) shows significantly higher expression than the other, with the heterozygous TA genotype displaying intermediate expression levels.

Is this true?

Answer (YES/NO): YES